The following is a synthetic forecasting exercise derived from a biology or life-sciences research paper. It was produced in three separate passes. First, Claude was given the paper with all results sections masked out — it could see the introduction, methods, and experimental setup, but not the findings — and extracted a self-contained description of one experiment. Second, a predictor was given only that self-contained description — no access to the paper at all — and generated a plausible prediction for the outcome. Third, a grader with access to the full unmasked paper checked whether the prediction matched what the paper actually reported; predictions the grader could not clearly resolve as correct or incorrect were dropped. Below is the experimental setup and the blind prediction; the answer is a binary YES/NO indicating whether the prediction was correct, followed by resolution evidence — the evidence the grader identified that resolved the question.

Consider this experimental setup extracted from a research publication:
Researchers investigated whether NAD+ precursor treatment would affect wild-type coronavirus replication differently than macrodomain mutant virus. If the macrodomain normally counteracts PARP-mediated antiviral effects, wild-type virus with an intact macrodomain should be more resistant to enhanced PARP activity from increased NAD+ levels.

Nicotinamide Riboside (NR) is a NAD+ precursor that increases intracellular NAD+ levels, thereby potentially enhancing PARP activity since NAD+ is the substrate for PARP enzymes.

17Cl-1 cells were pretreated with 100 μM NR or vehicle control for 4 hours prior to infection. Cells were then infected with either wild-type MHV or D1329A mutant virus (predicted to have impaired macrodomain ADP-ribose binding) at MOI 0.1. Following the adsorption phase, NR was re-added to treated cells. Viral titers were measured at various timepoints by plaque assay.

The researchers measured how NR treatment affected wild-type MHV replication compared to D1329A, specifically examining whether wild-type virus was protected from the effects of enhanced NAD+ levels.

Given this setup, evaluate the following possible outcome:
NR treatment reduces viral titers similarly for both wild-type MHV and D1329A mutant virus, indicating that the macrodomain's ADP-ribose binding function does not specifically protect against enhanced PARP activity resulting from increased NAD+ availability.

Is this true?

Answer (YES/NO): NO